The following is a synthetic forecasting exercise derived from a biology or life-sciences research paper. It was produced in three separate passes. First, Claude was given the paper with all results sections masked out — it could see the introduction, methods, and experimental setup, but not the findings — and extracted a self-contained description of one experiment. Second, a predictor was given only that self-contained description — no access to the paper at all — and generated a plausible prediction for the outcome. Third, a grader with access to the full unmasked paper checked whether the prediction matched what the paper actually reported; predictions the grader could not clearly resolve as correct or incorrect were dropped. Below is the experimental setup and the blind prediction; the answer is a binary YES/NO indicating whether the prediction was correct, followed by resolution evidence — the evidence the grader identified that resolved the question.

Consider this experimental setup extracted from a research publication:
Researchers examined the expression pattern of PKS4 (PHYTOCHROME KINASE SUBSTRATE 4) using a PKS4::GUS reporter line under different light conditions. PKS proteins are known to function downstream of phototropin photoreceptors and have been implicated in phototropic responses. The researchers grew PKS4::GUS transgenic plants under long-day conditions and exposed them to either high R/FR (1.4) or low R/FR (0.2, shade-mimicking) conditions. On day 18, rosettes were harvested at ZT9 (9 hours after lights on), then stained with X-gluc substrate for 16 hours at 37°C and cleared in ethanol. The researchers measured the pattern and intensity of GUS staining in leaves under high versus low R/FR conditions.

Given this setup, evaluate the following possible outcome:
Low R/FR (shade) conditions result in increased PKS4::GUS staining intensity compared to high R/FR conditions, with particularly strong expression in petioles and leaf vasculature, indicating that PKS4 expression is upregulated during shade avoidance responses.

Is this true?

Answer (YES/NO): YES